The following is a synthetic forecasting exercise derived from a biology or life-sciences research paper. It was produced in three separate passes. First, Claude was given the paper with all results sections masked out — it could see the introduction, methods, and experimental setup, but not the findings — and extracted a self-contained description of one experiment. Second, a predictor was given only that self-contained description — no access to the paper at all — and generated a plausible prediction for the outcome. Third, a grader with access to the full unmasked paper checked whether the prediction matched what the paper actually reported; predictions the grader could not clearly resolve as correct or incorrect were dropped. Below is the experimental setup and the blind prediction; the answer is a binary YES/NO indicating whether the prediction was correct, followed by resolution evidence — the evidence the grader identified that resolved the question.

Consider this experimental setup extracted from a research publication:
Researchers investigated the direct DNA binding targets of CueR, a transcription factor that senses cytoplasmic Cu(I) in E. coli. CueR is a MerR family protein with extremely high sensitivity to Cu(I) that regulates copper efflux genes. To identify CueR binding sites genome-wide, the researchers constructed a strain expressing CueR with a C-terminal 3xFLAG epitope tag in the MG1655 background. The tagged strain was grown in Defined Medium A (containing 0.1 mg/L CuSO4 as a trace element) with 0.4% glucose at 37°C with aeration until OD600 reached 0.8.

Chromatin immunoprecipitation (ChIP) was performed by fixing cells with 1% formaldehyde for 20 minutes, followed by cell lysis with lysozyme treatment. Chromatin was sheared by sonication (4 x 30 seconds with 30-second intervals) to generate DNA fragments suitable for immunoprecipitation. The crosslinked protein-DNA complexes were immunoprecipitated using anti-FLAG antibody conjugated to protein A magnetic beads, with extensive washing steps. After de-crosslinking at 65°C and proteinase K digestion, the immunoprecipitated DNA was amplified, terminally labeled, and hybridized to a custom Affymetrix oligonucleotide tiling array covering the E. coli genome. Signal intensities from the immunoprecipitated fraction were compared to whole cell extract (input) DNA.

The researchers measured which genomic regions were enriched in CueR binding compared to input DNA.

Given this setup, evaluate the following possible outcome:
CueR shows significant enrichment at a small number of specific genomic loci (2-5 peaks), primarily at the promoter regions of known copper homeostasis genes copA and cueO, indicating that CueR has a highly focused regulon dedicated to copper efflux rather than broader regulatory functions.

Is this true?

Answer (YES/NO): YES